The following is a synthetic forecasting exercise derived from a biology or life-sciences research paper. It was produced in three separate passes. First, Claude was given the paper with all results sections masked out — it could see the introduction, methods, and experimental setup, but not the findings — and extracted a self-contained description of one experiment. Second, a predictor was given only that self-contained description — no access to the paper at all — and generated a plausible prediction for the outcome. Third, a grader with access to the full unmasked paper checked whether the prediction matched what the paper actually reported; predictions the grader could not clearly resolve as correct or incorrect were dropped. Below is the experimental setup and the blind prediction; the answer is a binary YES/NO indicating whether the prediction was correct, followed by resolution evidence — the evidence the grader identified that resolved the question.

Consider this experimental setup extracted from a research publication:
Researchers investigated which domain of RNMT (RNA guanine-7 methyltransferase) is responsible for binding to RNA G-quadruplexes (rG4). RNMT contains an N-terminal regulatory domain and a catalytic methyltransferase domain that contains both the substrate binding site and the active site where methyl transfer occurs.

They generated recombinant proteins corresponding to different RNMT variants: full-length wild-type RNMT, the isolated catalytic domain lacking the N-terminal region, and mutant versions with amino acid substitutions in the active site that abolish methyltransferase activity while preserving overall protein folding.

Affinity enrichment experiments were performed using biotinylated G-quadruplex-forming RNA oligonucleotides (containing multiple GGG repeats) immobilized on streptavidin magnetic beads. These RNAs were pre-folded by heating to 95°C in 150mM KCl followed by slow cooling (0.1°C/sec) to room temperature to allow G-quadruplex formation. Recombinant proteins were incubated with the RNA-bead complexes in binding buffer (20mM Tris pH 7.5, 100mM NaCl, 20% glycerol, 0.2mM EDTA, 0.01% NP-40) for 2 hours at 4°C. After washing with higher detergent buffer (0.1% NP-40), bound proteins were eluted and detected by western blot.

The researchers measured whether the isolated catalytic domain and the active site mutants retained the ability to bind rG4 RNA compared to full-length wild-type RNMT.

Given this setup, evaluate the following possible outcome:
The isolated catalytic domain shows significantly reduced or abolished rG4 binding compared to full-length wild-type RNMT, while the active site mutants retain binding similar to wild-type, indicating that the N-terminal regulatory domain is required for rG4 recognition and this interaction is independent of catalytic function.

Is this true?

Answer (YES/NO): NO